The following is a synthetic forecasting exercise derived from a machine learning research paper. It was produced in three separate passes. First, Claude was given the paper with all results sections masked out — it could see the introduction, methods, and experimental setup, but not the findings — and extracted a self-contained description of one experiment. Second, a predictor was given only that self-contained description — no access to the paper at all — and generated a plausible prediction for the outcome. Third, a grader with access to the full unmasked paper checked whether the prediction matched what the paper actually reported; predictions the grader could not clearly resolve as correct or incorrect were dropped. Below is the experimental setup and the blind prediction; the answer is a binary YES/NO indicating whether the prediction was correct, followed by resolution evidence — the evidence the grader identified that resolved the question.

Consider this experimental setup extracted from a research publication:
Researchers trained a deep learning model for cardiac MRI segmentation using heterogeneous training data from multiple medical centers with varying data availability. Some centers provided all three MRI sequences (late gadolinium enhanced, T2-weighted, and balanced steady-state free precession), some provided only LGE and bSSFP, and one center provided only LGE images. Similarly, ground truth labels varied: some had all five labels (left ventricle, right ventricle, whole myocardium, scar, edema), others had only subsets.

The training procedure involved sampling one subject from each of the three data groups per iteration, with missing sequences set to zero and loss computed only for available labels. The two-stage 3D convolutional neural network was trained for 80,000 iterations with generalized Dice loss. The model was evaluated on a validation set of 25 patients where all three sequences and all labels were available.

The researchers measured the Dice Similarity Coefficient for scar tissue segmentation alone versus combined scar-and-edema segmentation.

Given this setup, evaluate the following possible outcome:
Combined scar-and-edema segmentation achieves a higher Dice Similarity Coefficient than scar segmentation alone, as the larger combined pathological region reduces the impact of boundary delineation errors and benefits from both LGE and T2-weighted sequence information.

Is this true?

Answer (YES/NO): YES